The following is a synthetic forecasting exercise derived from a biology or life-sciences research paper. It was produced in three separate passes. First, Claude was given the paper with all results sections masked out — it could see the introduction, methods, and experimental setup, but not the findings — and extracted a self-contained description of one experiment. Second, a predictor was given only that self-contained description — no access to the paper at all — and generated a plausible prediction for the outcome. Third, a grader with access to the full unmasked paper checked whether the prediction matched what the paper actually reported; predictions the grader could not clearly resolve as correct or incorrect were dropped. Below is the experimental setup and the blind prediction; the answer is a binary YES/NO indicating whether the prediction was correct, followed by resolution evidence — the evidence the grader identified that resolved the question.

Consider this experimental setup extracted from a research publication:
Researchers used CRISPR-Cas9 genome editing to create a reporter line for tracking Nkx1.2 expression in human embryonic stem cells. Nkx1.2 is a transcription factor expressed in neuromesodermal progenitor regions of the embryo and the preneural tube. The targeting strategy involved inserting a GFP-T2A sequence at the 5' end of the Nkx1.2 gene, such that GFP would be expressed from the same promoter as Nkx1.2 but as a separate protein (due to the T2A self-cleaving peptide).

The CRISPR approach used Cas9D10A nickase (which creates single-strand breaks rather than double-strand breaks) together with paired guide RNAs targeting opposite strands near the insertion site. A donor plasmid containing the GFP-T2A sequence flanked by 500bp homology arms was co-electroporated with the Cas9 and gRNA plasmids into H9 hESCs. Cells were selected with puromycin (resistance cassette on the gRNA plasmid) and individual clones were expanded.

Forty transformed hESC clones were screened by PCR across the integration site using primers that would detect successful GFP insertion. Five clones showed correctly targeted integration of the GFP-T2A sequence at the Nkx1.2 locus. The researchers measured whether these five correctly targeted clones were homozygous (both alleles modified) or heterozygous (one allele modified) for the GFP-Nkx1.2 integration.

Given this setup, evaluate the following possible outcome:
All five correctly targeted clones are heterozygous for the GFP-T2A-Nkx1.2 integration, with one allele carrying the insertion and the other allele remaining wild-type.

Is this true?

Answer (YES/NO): YES